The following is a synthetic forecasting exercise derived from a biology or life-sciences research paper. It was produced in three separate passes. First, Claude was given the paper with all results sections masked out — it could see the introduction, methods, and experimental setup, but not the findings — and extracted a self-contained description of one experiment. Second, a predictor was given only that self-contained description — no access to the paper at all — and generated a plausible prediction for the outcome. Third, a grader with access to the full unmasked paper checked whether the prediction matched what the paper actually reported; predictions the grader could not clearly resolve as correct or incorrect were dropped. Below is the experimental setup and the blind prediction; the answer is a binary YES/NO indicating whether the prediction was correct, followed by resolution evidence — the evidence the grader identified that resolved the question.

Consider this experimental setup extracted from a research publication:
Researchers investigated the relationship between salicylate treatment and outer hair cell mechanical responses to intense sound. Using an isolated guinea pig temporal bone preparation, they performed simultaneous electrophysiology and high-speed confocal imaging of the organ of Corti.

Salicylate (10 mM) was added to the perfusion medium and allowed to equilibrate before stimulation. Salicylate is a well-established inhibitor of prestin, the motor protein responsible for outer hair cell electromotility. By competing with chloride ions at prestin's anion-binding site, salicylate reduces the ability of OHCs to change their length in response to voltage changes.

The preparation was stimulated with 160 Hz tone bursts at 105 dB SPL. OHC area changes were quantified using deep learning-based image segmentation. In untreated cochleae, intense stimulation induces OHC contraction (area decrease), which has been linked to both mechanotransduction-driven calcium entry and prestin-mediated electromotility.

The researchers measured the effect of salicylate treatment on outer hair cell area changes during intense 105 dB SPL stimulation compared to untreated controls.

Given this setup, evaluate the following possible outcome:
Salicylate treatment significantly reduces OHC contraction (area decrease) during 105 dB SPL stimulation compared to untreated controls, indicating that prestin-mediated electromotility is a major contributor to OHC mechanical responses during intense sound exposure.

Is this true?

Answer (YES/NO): NO